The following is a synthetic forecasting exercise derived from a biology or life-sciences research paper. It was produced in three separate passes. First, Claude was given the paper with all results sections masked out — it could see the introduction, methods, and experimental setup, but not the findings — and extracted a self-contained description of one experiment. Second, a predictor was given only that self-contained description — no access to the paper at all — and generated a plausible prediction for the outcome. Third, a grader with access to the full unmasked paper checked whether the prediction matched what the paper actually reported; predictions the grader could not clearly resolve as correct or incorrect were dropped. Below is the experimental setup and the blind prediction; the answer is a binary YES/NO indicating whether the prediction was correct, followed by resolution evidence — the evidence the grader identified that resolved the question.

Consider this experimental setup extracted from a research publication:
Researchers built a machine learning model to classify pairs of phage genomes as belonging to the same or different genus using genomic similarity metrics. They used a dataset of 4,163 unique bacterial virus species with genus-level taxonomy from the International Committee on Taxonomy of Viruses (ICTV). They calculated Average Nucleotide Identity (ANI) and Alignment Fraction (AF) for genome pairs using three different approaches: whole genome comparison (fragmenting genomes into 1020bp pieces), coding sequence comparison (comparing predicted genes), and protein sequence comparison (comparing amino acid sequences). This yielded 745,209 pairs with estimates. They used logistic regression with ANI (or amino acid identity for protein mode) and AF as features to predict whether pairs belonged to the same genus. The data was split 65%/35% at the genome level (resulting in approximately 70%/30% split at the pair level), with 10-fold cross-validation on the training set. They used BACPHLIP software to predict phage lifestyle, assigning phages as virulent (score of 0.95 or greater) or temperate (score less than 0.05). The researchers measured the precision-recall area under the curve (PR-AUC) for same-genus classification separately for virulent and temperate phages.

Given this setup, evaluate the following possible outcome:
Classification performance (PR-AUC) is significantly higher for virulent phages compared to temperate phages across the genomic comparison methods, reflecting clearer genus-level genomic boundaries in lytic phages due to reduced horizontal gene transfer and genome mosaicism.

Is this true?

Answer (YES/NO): YES